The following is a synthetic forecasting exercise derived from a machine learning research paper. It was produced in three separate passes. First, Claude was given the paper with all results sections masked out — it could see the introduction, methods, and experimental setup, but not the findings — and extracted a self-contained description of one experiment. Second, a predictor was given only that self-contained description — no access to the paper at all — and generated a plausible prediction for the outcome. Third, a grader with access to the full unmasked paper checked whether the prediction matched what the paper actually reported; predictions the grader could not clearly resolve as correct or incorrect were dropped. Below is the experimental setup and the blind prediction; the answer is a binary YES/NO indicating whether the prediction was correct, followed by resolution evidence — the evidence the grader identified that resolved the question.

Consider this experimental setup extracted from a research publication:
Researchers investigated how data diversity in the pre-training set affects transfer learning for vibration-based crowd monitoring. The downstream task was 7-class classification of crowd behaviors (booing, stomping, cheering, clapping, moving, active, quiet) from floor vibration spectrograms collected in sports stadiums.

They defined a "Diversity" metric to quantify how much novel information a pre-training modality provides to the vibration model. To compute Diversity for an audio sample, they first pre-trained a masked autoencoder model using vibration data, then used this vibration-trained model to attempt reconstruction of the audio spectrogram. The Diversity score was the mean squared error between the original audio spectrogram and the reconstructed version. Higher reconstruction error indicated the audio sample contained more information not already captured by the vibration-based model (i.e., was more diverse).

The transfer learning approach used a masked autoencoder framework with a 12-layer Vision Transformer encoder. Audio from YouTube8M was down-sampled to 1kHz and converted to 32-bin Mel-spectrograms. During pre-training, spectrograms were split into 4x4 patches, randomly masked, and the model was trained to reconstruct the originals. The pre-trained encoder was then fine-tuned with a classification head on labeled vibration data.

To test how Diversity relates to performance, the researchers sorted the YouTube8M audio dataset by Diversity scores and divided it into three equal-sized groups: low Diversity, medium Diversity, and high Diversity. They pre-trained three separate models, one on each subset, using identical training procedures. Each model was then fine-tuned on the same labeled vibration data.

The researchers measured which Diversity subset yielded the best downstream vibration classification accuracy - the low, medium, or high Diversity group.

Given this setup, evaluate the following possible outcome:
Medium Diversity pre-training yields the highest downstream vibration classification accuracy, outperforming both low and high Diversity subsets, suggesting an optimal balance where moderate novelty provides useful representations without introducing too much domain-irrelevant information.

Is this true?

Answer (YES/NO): YES